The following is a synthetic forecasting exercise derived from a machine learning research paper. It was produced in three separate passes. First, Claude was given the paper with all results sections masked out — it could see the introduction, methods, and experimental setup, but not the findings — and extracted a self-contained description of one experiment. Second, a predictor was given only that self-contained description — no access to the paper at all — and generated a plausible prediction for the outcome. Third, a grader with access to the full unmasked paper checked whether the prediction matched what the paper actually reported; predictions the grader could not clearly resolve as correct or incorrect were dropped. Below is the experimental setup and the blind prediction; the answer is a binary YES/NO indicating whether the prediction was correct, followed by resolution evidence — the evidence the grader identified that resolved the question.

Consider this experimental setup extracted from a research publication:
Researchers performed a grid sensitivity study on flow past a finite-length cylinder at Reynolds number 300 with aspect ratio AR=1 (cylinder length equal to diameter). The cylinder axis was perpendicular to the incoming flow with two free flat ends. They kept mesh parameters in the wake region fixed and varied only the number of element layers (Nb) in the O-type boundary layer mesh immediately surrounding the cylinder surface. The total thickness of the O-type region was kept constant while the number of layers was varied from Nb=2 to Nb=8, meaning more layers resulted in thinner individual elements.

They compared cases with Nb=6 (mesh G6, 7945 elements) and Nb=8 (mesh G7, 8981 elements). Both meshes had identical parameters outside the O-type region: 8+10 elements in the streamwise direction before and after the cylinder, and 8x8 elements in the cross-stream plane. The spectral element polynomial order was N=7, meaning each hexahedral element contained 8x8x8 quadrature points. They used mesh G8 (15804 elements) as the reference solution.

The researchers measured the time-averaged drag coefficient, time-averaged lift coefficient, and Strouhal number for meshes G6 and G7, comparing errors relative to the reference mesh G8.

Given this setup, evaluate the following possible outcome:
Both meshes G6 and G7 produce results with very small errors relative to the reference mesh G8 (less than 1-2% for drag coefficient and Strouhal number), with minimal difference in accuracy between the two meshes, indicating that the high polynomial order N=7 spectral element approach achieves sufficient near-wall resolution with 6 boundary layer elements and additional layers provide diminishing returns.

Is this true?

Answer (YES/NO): YES